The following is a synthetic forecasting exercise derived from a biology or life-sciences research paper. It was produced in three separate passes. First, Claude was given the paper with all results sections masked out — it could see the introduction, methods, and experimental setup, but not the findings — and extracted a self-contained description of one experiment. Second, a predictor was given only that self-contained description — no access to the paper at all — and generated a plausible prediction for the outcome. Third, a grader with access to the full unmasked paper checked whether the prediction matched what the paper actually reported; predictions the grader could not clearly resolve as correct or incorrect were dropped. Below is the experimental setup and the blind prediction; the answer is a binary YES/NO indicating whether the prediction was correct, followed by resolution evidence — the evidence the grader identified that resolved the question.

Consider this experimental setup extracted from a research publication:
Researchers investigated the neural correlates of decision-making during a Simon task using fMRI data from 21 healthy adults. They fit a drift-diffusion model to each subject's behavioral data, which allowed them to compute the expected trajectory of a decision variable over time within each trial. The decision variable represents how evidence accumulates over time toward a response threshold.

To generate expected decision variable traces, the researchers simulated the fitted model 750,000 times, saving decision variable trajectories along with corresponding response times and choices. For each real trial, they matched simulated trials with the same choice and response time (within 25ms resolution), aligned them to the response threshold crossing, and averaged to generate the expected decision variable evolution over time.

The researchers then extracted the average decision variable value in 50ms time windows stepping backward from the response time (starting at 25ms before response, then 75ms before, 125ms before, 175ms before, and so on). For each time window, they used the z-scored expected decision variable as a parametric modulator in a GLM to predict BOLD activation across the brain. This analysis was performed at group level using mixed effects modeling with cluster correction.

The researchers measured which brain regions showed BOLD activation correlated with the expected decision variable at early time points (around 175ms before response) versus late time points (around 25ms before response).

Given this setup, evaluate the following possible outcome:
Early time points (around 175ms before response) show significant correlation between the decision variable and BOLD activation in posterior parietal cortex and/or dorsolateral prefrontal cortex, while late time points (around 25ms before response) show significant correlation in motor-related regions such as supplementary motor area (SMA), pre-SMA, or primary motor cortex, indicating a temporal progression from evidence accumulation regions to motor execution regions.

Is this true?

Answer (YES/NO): NO